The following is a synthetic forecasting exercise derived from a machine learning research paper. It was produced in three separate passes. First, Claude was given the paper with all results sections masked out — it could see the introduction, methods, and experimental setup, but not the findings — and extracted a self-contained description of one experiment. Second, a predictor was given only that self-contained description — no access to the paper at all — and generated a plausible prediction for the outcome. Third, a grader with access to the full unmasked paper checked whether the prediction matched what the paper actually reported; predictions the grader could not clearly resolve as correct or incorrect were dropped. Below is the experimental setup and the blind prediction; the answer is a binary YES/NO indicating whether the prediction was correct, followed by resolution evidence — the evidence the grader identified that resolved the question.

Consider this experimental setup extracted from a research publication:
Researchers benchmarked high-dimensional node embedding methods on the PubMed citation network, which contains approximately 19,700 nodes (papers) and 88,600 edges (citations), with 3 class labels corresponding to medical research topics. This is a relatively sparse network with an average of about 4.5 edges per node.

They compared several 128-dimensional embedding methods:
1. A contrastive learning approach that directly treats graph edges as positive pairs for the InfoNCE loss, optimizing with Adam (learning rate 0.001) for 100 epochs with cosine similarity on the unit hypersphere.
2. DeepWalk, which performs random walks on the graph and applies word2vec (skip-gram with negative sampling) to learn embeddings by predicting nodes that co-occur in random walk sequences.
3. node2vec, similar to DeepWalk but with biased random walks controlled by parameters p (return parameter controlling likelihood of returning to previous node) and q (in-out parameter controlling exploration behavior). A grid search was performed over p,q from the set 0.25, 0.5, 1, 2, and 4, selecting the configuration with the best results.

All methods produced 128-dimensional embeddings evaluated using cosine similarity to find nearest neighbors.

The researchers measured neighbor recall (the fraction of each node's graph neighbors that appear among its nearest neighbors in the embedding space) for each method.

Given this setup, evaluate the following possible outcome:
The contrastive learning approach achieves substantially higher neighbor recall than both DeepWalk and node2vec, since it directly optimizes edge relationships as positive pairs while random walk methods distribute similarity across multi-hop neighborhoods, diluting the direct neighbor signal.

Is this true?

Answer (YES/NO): NO